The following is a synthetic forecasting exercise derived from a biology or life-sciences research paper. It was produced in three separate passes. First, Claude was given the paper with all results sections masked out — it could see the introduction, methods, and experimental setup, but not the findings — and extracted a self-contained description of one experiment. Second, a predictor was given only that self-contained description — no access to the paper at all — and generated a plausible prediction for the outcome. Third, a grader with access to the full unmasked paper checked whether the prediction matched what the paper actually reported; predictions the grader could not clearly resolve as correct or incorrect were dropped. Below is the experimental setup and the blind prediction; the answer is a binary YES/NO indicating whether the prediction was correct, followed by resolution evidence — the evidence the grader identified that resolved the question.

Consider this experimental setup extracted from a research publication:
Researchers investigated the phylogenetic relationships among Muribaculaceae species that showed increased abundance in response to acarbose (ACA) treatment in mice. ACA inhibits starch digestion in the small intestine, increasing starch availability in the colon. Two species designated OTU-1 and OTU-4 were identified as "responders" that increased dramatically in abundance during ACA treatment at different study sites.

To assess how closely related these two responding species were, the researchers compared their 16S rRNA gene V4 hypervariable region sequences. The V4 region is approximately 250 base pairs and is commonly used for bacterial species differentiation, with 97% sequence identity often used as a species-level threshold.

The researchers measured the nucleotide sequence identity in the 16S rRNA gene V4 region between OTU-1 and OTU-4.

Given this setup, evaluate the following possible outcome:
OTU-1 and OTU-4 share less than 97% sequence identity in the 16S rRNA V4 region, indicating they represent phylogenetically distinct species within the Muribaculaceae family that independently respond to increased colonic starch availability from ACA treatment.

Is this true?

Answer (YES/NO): YES